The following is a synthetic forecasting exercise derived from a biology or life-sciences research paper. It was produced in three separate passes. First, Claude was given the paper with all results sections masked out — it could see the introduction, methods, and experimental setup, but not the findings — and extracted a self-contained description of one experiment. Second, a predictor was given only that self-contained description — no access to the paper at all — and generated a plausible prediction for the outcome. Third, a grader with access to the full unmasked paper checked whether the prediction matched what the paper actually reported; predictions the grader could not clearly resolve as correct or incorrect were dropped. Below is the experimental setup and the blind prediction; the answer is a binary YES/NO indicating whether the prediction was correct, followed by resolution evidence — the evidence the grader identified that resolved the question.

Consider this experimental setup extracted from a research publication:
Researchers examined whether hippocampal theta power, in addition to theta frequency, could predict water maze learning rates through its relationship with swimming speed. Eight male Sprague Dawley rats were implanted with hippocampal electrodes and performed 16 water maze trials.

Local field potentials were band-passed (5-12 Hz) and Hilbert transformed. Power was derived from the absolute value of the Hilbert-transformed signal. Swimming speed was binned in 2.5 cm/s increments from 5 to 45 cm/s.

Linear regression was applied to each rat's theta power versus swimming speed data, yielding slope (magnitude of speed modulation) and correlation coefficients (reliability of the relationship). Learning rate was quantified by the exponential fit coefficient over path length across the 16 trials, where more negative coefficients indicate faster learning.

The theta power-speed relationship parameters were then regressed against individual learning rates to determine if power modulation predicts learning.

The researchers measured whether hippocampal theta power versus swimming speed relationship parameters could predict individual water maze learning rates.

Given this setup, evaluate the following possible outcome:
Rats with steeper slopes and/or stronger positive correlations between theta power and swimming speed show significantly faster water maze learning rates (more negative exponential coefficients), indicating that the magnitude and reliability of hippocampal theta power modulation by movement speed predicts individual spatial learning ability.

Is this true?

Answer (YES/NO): NO